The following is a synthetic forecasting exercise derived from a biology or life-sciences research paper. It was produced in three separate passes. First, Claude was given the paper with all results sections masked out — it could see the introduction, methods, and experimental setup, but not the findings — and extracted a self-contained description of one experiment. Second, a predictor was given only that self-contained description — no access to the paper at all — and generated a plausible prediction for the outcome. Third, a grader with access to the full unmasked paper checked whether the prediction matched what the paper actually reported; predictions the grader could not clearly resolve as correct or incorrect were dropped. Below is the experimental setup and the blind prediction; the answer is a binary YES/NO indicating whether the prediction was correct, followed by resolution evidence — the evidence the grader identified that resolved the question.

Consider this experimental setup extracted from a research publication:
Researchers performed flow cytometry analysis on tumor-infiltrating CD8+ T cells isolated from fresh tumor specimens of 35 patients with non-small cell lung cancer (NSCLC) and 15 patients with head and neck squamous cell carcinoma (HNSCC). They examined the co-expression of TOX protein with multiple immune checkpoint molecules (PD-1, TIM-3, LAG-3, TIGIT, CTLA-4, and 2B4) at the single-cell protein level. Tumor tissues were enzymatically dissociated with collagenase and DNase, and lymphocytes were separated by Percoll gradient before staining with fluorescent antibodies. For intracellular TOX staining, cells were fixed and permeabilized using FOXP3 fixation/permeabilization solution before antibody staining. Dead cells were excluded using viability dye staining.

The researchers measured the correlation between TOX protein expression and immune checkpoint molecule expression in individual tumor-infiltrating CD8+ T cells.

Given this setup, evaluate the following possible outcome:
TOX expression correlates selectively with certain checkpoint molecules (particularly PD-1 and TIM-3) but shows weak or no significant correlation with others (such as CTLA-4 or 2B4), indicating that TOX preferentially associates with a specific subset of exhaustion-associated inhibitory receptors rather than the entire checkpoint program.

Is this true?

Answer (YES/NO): NO